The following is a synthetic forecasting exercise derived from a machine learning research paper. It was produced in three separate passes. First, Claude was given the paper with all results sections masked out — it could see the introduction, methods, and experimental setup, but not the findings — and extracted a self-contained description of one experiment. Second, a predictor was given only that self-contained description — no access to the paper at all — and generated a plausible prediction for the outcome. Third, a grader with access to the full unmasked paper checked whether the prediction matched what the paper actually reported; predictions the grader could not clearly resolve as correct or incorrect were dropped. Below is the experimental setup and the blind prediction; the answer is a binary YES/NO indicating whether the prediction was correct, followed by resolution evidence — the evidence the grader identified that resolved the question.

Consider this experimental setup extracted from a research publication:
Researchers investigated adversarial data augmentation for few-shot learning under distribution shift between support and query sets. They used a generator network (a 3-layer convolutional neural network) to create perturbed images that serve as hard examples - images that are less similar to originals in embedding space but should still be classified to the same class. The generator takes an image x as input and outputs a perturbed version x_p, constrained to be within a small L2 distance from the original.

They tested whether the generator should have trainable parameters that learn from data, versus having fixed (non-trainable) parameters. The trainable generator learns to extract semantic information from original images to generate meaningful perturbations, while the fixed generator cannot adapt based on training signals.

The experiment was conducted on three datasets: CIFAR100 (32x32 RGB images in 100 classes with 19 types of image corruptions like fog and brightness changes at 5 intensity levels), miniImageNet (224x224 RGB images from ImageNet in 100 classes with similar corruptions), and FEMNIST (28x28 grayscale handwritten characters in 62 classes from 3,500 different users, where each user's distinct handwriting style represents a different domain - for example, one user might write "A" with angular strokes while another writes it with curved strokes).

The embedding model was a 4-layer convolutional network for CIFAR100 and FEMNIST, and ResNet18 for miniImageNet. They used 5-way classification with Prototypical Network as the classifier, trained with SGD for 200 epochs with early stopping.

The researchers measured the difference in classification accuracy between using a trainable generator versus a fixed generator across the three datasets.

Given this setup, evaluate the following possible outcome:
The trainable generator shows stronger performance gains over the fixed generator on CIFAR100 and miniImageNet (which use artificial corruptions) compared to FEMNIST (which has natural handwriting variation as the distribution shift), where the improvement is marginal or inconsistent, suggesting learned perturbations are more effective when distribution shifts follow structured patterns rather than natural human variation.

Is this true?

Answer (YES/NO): YES